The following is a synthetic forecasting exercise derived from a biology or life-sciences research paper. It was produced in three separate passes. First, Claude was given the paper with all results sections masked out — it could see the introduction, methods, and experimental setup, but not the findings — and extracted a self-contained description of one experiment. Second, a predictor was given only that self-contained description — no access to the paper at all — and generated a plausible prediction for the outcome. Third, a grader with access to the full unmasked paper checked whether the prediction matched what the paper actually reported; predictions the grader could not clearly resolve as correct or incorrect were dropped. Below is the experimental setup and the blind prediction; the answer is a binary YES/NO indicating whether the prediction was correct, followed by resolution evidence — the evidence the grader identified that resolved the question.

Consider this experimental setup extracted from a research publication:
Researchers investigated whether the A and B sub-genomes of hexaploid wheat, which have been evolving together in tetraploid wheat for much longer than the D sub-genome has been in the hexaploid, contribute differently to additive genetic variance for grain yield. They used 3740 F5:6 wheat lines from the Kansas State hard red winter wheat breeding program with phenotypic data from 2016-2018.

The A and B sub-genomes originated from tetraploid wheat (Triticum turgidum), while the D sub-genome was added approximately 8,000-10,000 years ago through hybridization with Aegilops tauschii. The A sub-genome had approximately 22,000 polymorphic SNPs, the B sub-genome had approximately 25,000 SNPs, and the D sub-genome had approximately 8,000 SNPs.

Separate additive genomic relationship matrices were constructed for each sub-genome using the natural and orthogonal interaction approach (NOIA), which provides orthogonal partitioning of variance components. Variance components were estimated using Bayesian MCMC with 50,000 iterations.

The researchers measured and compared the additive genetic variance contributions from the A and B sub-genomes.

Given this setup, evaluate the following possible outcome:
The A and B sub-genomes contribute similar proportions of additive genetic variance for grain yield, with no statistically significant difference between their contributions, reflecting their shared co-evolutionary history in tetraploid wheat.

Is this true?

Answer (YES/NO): NO